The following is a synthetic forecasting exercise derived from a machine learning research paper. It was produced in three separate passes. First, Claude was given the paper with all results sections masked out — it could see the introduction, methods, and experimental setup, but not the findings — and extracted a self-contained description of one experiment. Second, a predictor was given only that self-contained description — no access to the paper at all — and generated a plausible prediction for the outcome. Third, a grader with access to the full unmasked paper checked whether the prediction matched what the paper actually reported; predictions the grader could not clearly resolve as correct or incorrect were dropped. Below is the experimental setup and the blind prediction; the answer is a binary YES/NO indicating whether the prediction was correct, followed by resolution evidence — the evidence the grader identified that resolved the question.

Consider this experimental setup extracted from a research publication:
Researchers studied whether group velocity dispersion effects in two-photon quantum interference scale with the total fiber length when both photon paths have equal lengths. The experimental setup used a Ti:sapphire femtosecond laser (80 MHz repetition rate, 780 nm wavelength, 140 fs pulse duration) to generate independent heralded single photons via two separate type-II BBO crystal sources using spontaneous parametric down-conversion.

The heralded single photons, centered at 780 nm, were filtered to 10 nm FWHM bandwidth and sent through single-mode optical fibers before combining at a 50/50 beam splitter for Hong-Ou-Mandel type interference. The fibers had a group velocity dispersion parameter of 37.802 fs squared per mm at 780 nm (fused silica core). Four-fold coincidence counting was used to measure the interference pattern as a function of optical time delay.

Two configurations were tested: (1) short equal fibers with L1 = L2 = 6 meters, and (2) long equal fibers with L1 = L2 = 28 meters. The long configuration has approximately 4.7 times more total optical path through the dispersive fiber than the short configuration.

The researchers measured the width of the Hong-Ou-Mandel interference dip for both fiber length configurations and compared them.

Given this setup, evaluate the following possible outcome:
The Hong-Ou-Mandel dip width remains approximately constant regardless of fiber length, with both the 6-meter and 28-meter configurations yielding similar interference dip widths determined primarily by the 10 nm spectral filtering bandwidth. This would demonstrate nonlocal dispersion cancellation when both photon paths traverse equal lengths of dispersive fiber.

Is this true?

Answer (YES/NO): YES